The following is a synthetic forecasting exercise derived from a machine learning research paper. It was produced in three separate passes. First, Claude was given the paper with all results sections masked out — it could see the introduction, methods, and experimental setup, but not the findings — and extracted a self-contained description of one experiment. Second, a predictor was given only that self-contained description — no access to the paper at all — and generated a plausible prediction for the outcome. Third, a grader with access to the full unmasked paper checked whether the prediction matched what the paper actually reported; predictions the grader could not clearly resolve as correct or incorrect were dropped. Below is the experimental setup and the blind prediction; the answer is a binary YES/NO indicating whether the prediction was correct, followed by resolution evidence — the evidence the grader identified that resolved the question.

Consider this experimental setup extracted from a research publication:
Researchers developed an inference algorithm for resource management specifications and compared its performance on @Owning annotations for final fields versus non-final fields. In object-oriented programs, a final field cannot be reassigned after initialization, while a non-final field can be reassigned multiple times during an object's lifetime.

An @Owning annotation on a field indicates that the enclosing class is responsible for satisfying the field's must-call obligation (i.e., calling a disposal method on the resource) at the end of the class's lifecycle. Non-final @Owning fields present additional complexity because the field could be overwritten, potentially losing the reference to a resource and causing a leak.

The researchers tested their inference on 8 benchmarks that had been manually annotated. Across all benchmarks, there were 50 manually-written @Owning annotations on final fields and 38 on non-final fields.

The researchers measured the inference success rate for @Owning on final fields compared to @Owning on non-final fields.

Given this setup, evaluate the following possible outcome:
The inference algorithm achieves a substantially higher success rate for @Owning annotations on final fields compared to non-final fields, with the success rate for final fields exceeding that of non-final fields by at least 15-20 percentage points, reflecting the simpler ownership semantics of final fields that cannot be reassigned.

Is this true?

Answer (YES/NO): NO